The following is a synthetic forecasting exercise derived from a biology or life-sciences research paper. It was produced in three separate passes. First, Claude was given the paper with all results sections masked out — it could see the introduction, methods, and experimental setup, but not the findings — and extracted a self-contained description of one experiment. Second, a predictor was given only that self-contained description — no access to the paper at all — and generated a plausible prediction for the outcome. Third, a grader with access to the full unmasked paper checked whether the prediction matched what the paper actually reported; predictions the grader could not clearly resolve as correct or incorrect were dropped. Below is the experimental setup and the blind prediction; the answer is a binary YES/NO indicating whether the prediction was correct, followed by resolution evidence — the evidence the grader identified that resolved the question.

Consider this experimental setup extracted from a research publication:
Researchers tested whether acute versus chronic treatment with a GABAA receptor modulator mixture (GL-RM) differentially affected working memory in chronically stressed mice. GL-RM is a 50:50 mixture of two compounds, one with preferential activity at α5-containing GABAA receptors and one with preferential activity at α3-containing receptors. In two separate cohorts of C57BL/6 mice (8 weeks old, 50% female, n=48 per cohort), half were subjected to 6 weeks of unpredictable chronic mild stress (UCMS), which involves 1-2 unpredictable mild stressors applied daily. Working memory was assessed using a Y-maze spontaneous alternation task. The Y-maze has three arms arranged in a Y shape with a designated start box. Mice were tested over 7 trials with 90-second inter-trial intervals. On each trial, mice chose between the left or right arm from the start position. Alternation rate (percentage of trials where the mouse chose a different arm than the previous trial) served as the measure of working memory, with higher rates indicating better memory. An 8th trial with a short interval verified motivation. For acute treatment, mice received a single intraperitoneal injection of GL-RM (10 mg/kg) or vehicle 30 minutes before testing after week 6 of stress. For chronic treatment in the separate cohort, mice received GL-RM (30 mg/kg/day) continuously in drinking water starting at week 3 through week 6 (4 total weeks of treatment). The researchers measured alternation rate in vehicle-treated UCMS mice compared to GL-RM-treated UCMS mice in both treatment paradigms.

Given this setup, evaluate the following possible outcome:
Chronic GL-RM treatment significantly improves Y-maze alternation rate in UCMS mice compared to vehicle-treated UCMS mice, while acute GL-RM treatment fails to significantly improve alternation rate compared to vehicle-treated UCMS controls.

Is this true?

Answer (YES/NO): NO